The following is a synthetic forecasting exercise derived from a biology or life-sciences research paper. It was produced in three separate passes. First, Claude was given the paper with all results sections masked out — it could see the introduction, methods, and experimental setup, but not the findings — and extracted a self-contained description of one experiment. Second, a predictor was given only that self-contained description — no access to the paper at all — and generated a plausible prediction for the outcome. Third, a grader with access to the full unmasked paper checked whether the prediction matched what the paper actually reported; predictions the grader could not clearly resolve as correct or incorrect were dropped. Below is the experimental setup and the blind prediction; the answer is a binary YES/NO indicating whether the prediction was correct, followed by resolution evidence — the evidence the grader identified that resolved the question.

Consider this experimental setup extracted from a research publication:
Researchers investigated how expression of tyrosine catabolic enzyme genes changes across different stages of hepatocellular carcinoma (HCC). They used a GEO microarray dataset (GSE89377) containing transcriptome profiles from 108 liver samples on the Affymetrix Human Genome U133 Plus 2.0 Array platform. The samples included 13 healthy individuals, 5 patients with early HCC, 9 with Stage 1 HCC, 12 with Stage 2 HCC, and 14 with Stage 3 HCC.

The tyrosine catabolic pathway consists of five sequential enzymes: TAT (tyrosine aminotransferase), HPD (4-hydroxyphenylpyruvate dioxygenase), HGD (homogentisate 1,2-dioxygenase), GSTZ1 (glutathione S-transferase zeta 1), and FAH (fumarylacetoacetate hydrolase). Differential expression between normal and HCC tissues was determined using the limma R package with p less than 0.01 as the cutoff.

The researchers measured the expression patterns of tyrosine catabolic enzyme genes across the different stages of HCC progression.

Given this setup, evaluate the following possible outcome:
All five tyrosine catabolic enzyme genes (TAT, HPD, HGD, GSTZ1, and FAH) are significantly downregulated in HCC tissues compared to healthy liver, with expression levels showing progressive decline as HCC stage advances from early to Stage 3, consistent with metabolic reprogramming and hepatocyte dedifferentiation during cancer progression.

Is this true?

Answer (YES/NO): NO